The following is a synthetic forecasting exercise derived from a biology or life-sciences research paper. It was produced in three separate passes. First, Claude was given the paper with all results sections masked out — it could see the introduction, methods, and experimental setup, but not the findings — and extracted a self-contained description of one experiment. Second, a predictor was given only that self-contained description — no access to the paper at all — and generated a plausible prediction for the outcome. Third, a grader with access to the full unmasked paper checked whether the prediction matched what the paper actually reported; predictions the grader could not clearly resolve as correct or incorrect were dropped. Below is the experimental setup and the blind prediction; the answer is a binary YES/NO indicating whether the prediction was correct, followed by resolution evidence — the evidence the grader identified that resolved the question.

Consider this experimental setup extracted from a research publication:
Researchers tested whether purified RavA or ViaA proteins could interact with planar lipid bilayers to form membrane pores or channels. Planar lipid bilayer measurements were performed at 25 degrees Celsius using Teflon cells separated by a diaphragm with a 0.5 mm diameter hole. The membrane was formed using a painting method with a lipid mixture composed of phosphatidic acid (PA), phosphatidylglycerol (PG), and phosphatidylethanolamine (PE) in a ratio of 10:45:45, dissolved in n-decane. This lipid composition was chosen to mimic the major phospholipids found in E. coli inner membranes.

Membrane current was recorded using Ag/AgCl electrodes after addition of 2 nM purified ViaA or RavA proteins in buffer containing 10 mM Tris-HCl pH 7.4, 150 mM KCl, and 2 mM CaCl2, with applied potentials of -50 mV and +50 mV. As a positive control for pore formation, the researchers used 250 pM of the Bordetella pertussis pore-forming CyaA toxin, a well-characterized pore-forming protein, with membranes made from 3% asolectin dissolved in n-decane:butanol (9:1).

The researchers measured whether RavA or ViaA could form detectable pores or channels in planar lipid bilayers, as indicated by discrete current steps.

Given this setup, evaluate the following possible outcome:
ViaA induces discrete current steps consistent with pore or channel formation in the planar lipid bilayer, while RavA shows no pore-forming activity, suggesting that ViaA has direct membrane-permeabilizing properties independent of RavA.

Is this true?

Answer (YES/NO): NO